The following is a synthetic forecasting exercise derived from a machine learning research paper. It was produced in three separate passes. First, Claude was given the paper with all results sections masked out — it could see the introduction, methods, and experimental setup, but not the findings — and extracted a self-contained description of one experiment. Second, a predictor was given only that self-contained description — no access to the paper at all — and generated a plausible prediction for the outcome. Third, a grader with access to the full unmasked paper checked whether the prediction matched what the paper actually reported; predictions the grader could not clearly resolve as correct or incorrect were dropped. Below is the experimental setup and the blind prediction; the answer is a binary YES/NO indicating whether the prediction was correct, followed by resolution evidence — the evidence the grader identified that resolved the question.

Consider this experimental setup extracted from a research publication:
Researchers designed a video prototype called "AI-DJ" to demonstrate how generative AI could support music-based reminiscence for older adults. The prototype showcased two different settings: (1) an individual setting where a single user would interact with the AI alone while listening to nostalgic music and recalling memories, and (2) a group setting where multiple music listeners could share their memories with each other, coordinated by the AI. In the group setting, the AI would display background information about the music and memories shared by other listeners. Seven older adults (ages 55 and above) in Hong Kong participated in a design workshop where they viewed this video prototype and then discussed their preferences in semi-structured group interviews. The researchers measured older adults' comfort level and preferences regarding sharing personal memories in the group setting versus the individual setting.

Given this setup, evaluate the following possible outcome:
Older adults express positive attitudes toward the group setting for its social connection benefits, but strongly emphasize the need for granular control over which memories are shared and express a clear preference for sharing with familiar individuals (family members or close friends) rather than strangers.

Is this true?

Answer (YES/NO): NO